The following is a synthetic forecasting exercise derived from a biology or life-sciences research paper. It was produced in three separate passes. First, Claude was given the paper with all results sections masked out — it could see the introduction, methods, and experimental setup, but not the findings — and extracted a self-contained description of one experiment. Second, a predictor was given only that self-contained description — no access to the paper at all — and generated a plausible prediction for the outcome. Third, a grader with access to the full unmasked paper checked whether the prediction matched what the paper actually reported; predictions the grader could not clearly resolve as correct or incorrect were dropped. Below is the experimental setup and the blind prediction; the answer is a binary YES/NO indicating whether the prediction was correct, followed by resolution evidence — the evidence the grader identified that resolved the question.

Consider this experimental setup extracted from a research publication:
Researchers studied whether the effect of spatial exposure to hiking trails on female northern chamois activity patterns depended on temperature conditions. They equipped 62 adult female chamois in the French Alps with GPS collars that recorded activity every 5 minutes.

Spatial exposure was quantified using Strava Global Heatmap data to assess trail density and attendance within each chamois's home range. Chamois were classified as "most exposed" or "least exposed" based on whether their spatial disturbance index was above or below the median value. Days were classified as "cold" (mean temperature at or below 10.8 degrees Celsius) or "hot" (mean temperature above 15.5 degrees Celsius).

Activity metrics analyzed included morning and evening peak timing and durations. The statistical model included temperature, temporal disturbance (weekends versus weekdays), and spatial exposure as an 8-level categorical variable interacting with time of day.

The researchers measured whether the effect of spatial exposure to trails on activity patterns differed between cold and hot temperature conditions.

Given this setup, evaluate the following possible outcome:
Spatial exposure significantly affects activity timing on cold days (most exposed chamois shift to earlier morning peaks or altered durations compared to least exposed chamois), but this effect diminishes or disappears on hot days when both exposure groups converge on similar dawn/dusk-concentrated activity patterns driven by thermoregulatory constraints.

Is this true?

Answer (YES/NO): NO